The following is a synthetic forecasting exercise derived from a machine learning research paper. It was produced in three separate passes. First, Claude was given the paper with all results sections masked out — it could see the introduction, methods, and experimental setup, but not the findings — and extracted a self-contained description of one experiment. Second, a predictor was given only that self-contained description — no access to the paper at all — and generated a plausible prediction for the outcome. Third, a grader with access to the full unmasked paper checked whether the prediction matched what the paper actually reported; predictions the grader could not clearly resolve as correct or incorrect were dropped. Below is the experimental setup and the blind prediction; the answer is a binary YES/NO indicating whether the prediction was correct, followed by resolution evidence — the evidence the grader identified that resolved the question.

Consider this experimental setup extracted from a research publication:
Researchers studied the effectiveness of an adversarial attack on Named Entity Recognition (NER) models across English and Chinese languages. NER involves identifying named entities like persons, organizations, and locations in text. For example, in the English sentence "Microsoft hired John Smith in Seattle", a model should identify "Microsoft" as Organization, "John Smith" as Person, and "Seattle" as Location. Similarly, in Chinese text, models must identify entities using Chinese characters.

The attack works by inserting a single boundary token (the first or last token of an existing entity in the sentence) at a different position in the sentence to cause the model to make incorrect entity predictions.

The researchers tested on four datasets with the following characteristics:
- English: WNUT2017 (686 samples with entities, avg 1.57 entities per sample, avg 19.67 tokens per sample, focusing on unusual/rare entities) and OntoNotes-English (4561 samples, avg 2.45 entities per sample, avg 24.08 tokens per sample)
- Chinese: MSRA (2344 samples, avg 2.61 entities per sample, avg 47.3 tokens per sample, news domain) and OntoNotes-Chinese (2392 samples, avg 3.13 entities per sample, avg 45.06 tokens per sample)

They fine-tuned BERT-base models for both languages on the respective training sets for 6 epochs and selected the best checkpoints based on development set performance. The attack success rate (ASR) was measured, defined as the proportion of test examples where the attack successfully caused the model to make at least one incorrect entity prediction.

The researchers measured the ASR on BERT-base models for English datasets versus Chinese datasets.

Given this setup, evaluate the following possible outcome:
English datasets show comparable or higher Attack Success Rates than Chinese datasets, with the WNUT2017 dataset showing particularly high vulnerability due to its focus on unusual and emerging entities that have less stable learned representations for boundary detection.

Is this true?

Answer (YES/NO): NO